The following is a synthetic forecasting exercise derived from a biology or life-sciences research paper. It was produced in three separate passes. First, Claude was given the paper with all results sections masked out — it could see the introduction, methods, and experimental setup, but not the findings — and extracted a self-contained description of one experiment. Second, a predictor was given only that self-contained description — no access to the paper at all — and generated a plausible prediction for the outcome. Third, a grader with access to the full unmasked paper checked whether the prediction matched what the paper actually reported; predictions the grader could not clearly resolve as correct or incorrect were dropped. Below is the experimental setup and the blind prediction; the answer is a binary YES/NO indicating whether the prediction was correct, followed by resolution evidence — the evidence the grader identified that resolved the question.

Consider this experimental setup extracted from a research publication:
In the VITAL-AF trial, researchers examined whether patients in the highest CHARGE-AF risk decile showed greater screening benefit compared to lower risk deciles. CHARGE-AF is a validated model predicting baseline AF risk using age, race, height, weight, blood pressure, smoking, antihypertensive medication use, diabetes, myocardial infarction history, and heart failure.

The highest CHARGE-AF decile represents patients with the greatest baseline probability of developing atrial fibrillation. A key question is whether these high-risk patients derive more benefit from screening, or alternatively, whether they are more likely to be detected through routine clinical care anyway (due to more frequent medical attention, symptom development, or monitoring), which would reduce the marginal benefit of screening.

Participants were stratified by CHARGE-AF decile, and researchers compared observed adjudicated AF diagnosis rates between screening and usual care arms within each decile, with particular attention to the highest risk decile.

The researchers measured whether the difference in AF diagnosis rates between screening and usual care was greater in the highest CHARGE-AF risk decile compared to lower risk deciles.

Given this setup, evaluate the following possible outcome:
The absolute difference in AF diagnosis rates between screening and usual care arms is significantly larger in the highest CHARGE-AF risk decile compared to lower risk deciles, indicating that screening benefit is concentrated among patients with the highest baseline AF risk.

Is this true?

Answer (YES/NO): NO